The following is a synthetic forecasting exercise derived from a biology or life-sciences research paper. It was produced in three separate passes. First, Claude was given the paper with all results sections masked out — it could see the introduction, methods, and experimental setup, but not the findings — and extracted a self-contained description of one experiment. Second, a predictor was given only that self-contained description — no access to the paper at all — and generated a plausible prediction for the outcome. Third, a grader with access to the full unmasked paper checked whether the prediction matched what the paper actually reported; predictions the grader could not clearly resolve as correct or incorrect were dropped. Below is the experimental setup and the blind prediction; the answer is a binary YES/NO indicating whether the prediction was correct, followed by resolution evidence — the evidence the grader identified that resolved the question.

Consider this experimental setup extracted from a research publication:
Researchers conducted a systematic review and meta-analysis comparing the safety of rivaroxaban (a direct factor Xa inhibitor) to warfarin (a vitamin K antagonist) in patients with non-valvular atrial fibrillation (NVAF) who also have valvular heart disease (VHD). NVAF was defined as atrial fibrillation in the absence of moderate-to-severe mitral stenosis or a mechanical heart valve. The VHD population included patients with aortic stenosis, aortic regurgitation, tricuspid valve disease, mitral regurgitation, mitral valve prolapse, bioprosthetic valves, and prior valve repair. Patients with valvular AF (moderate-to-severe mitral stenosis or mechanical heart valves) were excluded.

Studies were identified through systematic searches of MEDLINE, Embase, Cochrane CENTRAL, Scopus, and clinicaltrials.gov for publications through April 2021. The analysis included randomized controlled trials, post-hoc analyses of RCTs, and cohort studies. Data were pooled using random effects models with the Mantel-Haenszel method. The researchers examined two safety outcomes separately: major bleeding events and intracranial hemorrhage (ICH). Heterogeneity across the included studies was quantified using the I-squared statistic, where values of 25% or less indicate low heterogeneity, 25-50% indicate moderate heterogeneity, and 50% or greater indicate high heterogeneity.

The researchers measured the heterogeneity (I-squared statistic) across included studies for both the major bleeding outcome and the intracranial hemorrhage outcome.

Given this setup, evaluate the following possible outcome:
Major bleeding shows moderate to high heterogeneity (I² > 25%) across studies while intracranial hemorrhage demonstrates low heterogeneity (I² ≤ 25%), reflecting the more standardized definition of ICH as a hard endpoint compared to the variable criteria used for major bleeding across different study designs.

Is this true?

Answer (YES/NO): NO